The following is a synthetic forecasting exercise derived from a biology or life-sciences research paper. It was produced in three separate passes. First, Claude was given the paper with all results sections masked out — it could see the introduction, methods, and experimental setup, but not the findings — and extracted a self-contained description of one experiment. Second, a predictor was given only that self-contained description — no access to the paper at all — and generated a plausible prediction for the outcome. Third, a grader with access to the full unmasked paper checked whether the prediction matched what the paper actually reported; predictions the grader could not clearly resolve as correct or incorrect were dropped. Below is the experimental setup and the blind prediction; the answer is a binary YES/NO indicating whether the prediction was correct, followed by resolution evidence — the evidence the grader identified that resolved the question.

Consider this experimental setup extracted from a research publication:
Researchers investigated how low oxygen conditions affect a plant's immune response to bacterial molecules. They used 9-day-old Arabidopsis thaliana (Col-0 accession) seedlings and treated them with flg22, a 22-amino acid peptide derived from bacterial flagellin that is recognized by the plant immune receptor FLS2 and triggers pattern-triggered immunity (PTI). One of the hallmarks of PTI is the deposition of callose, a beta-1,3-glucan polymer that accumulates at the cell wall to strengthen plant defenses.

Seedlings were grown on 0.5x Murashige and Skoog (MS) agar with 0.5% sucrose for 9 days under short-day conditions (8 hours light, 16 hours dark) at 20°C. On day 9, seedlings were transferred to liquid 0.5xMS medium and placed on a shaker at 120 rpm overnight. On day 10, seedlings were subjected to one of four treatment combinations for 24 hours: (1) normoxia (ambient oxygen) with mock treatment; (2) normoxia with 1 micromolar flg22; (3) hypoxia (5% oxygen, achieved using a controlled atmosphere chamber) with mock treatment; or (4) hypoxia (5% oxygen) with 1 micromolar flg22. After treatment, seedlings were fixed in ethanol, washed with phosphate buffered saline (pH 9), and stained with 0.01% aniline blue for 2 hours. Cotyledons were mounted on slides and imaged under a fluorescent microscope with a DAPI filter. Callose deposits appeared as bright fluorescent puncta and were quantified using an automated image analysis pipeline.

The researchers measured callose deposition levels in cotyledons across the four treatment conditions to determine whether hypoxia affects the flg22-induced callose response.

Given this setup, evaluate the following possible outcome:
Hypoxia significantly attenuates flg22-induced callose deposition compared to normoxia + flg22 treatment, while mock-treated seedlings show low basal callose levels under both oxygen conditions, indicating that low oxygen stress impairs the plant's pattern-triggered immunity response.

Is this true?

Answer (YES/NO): YES